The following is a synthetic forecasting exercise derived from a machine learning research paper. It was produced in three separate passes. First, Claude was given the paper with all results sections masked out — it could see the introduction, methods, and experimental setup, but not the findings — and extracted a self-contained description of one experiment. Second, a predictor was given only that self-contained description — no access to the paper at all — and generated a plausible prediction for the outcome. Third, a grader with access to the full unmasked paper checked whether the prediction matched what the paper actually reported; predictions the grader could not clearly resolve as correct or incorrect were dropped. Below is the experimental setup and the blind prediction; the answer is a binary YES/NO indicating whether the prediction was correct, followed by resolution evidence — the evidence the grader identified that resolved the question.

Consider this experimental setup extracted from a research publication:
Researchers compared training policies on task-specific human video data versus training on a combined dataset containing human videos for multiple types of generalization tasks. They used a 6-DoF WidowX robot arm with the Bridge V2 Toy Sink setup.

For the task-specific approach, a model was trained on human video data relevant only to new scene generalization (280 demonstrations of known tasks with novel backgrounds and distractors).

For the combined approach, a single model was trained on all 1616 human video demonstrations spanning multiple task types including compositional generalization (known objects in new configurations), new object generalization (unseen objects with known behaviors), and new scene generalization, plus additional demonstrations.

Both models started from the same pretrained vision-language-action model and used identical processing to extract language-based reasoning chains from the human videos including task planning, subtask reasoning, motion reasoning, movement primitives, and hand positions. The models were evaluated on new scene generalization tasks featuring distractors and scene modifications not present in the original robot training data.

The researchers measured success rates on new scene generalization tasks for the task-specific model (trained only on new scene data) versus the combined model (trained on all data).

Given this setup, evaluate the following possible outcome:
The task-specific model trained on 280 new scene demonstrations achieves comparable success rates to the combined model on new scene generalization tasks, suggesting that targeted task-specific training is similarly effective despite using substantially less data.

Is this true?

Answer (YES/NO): NO